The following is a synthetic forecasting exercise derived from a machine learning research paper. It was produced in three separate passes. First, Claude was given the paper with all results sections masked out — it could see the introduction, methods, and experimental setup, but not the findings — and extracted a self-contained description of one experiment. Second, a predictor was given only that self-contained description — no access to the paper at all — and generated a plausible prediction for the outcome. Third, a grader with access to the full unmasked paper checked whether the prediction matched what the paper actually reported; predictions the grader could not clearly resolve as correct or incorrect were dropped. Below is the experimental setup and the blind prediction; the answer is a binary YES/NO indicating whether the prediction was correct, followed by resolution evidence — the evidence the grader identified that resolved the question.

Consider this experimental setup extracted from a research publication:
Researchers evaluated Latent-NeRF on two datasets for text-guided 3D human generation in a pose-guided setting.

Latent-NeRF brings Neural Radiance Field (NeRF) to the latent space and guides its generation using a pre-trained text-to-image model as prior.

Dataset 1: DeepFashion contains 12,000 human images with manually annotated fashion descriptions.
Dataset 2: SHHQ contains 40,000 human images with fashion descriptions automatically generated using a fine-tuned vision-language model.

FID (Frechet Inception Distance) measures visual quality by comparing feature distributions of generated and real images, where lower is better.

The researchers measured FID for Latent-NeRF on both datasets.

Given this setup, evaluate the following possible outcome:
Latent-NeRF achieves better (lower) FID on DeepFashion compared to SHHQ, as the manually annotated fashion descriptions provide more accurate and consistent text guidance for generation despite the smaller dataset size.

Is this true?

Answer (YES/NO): YES